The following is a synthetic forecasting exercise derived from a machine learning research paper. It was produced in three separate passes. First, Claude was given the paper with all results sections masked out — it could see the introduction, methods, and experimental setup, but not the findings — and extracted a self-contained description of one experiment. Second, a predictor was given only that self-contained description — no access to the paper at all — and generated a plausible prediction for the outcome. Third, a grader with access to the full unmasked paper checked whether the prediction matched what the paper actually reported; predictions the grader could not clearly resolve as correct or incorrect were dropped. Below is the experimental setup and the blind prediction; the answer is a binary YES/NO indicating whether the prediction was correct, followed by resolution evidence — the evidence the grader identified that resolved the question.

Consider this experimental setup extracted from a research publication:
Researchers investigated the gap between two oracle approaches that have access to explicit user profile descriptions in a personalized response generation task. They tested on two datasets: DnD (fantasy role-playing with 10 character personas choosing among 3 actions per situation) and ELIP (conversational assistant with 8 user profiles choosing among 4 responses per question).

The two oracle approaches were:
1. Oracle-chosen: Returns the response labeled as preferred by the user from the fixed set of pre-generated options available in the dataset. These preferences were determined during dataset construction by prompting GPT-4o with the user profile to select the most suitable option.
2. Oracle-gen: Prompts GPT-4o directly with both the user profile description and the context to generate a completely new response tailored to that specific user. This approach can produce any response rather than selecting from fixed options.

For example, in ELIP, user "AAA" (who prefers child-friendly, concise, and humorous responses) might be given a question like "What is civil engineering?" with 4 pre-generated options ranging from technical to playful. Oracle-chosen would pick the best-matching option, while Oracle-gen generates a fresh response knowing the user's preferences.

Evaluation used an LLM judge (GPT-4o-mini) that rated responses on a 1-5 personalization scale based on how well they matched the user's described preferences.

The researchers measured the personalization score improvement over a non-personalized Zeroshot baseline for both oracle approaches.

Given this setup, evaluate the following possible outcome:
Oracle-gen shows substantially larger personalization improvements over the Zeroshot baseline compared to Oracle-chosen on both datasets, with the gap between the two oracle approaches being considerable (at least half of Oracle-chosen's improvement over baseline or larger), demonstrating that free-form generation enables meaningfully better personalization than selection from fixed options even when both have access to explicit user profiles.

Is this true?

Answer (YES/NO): NO